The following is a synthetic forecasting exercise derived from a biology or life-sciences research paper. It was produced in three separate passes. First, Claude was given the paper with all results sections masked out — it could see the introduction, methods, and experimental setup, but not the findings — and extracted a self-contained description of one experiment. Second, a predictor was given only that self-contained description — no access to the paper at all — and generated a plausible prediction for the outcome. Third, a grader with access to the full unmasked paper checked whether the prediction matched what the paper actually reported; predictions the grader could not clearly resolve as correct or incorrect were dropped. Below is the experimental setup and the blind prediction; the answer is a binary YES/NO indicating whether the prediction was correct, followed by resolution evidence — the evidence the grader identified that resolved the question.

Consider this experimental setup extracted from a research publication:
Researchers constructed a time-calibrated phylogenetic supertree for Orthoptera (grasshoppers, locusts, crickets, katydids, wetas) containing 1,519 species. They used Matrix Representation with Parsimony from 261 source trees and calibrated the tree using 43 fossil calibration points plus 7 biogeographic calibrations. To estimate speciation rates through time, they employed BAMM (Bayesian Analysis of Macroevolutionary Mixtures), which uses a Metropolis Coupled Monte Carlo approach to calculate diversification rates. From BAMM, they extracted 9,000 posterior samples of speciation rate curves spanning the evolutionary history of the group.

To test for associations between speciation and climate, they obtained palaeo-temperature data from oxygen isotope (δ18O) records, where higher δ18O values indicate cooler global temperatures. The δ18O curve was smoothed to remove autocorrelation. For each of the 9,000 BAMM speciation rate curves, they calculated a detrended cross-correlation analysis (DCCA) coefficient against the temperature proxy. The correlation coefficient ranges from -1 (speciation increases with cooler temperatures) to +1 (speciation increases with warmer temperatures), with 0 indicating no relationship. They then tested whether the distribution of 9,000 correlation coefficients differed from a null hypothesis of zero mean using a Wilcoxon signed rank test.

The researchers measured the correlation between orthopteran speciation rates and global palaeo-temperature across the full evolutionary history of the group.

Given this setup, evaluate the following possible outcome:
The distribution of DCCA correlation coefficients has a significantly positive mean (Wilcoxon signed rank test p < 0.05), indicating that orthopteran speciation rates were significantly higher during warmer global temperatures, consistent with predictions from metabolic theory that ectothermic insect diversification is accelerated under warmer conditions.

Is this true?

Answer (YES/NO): NO